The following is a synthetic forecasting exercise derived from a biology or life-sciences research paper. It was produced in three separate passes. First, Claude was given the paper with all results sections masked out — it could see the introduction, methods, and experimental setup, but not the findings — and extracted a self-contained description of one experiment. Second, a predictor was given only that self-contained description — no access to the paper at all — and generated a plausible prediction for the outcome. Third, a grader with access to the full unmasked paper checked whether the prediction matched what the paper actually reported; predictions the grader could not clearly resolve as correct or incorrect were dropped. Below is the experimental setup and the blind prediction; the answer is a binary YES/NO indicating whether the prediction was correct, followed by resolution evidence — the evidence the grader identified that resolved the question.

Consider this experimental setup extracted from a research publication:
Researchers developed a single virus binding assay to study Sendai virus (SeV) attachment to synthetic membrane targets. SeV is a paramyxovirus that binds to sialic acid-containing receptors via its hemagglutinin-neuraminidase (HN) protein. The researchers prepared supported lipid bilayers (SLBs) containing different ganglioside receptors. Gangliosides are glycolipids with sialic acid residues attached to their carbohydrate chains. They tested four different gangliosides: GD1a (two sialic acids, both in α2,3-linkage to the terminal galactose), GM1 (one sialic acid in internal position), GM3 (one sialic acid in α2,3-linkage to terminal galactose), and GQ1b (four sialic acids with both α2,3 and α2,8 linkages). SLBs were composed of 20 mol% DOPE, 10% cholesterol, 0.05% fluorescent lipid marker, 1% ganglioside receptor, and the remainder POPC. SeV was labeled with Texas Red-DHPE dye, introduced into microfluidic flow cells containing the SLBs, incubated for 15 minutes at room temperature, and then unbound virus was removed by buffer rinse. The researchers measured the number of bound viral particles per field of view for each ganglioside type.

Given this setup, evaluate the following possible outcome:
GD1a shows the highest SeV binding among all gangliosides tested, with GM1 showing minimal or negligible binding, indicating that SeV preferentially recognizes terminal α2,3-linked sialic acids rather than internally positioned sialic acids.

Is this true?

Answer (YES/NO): NO